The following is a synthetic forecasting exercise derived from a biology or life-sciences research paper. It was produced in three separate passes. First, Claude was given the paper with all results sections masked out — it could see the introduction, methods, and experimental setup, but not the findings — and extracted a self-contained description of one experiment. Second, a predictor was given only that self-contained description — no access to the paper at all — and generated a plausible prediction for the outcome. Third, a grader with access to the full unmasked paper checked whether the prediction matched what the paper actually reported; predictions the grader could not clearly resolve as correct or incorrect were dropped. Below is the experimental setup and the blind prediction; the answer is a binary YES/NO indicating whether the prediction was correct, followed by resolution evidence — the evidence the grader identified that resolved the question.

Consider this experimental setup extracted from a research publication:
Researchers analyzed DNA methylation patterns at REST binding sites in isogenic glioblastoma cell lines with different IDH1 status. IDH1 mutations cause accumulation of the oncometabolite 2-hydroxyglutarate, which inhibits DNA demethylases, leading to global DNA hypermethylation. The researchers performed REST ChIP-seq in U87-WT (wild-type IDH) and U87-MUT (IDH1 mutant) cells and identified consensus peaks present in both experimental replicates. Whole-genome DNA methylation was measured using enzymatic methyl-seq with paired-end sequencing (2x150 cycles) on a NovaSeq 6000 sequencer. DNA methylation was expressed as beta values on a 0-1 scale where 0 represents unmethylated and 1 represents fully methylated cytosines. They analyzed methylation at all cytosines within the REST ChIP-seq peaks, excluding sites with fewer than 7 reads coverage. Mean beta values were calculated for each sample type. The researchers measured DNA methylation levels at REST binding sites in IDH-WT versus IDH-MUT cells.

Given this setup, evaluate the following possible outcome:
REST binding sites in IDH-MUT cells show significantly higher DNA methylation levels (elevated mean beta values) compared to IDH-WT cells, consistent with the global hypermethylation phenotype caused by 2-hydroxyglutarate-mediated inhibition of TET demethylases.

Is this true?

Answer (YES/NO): NO